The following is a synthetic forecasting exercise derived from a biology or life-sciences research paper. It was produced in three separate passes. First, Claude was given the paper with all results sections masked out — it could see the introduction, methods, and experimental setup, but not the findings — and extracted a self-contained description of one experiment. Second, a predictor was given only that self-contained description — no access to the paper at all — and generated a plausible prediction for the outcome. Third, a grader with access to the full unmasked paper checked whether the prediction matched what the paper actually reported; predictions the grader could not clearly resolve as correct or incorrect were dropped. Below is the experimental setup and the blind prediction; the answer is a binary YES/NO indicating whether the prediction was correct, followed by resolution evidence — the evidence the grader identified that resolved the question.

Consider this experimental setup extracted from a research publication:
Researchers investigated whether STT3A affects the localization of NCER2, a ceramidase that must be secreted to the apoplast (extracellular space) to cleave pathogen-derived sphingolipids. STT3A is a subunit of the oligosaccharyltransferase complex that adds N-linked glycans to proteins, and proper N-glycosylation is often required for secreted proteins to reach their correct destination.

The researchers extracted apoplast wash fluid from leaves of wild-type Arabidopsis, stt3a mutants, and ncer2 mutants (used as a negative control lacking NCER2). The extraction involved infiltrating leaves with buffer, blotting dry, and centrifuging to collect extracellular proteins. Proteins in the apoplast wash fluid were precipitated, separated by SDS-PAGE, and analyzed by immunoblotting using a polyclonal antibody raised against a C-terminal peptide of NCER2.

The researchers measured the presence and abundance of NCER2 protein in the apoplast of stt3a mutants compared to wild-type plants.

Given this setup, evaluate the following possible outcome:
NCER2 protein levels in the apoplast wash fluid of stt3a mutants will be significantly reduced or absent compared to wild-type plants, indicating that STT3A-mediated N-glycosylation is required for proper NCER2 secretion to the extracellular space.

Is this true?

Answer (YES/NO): NO